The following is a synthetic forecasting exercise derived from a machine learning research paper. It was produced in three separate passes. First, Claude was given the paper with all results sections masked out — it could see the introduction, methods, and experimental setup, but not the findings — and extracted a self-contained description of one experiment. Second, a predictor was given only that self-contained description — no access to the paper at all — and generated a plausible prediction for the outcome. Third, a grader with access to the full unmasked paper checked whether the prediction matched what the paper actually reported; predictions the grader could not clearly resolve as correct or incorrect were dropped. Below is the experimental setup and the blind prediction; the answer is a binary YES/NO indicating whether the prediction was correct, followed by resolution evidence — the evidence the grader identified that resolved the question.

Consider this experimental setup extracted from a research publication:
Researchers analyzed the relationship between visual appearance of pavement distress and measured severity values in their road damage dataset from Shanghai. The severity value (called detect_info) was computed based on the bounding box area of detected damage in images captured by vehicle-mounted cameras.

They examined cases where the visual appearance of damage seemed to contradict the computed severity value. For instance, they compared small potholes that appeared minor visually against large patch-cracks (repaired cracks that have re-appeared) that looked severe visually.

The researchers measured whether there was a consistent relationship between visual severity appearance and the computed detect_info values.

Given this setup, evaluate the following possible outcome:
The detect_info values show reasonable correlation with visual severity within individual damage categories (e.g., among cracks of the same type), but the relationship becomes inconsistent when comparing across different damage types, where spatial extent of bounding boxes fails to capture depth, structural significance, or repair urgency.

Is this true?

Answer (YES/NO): NO